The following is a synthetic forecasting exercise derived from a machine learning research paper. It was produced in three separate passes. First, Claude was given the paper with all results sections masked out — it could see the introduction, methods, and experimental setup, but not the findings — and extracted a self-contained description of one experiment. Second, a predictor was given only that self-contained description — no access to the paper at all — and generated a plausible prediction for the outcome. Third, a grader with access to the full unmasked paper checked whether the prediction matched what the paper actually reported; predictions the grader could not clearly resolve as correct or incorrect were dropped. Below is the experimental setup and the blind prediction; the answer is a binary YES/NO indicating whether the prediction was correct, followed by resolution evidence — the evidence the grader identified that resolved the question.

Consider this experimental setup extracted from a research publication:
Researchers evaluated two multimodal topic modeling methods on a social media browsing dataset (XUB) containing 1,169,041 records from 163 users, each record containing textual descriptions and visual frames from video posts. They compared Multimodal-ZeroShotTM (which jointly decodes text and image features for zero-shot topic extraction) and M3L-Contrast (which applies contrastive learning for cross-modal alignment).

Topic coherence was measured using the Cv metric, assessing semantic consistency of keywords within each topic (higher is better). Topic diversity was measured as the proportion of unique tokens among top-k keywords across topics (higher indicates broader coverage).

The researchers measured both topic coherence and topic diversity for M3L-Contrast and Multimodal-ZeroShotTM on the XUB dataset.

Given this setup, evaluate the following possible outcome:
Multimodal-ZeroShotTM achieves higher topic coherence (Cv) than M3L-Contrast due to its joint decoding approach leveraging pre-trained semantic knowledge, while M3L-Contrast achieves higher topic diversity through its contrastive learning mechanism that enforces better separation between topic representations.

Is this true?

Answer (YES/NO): NO